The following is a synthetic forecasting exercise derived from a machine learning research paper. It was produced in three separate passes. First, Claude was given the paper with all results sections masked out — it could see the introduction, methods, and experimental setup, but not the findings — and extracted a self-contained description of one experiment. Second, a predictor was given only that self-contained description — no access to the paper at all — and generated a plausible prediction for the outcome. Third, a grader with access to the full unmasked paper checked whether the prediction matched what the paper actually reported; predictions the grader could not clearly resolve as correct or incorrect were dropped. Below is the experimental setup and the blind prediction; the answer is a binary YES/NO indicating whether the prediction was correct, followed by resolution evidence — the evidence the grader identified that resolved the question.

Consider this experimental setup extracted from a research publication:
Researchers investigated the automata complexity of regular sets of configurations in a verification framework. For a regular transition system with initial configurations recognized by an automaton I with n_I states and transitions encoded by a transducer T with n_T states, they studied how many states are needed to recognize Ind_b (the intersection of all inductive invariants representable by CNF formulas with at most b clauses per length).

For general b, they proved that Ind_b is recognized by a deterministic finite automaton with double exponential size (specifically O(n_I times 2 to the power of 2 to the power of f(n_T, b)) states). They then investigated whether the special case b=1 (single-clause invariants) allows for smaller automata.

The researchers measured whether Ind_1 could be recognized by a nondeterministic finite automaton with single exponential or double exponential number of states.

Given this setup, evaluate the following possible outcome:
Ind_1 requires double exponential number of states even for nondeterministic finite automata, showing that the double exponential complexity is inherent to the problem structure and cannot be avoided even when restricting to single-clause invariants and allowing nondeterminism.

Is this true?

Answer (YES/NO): NO